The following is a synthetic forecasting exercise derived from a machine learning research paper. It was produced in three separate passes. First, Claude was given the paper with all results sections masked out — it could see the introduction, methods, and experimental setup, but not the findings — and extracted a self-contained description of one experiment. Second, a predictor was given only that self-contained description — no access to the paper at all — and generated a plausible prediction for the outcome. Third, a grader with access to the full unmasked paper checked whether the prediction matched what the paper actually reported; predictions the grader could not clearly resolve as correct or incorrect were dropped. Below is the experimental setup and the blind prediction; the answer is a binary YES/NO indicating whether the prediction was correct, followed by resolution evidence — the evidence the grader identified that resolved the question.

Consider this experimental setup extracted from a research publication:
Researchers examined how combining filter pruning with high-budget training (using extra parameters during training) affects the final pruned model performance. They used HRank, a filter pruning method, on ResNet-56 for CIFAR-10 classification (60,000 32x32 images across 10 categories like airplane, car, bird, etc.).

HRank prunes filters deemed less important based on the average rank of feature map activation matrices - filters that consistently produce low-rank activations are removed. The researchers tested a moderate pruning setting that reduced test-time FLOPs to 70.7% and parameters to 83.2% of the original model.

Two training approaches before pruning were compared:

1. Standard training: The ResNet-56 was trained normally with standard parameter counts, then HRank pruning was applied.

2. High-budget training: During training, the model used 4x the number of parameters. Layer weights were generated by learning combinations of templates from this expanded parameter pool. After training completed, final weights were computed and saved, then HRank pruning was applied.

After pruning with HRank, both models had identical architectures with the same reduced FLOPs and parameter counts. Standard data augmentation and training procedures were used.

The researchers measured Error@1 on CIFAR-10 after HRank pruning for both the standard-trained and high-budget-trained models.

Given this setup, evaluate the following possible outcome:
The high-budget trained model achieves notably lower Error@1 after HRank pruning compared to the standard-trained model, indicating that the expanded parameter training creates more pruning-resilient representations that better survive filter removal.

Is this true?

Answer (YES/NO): YES